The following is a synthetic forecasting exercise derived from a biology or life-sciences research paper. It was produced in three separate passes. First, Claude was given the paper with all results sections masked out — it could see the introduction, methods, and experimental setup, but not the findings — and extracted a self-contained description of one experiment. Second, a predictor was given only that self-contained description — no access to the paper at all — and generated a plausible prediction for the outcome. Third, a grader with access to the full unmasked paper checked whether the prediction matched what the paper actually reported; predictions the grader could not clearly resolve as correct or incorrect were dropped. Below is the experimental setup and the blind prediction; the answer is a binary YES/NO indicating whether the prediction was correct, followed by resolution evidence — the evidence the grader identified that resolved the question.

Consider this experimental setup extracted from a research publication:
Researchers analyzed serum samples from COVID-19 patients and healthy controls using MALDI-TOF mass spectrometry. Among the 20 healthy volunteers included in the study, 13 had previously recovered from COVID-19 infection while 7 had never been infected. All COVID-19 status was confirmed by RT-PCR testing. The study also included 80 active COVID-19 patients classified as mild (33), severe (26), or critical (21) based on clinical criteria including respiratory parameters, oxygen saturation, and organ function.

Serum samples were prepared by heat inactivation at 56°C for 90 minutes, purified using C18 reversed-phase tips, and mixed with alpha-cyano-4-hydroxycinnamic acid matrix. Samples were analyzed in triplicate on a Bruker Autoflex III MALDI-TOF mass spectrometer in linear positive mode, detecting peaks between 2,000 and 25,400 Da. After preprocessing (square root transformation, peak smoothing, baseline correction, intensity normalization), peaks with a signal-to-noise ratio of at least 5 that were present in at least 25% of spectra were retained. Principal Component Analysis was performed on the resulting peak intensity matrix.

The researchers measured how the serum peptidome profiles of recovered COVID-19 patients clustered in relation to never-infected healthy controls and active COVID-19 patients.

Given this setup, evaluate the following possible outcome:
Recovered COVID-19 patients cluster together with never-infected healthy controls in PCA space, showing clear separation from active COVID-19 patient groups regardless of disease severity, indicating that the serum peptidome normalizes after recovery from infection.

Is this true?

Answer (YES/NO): NO